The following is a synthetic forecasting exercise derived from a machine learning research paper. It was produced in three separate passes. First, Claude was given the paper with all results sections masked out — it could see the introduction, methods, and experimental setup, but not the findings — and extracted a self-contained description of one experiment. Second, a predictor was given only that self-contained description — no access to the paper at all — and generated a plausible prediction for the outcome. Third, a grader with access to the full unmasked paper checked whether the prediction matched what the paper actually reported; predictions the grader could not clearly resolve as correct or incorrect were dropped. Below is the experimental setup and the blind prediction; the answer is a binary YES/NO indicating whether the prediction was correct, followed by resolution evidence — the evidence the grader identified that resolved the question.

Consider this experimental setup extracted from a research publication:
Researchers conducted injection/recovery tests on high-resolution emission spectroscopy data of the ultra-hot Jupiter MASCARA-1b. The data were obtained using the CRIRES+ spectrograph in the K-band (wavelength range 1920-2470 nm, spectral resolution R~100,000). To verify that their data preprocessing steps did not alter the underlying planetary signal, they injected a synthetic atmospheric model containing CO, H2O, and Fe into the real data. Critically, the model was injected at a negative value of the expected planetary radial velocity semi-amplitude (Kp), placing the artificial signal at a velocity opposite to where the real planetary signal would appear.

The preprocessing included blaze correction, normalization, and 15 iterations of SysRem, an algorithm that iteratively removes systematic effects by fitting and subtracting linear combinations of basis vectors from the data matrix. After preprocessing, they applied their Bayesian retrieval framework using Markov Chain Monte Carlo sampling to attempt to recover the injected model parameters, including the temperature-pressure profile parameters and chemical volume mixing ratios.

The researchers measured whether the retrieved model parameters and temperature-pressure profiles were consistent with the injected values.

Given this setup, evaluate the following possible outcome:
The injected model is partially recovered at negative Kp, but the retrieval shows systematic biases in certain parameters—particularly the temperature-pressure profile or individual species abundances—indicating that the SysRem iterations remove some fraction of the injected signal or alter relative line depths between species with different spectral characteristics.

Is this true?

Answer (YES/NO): NO